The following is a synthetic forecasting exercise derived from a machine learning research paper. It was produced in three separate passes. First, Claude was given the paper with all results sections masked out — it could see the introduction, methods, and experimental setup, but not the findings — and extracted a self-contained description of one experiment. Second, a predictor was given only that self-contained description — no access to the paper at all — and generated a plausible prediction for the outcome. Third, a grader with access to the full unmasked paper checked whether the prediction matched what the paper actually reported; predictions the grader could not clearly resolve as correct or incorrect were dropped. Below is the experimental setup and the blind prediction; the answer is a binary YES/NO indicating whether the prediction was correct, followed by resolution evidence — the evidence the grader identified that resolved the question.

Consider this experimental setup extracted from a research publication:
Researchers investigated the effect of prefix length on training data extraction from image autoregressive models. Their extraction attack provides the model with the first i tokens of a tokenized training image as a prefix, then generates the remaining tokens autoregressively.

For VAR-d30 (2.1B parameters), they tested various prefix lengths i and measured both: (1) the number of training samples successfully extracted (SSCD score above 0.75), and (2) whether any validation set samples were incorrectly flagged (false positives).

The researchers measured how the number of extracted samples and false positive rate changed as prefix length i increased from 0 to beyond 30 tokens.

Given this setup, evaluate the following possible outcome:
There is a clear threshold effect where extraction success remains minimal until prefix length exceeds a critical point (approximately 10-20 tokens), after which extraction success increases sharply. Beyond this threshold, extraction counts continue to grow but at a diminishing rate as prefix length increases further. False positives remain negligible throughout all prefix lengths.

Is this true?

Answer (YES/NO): NO